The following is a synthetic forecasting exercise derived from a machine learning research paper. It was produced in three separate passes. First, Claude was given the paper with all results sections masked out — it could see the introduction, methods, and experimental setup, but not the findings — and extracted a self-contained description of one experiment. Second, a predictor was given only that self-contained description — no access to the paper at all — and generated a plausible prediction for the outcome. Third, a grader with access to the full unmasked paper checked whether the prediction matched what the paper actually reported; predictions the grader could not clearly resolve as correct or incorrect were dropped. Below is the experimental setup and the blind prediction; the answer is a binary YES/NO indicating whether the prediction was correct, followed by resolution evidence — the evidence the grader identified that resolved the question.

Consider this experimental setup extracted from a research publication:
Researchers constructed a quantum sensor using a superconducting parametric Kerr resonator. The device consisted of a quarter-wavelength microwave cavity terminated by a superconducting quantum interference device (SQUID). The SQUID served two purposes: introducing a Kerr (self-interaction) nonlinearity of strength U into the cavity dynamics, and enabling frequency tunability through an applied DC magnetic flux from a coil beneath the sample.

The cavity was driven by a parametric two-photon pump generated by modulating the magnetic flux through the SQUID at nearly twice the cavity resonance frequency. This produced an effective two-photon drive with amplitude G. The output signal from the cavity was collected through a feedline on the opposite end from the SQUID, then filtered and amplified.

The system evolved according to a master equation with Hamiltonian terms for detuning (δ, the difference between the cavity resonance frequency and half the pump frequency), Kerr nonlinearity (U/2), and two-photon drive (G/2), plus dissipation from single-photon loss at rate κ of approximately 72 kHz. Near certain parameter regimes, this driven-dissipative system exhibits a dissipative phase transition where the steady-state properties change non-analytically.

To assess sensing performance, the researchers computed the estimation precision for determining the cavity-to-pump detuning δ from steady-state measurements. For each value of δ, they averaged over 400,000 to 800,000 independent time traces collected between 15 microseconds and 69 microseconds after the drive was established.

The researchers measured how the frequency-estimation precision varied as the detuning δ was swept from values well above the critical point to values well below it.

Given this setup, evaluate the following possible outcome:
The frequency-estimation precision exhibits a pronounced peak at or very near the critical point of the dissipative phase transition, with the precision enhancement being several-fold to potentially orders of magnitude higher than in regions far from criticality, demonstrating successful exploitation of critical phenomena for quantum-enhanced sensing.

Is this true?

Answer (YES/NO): YES